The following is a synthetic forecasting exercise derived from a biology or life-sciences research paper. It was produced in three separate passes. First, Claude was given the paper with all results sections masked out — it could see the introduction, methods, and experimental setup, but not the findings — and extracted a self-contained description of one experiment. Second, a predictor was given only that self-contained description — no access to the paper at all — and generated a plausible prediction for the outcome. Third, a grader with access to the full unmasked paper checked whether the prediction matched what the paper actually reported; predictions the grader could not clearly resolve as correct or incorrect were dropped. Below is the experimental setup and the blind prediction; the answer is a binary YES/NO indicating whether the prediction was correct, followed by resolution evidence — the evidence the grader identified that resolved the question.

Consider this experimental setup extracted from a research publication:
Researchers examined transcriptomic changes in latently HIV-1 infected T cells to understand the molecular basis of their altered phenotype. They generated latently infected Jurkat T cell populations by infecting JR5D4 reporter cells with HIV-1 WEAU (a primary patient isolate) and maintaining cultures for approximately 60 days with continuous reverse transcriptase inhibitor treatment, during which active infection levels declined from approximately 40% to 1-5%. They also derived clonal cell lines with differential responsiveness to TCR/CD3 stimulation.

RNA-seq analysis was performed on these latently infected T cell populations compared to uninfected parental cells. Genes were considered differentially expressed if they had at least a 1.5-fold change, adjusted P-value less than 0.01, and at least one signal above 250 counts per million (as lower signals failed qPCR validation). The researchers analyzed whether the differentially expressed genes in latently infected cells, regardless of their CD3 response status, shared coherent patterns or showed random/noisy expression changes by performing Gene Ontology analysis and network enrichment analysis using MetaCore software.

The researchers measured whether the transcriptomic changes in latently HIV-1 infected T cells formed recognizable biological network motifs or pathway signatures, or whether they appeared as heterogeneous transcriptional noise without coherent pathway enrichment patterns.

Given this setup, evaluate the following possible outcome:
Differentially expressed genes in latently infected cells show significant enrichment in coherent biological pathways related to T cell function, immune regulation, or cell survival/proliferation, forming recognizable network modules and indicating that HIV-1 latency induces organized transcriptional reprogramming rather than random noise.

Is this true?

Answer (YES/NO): NO